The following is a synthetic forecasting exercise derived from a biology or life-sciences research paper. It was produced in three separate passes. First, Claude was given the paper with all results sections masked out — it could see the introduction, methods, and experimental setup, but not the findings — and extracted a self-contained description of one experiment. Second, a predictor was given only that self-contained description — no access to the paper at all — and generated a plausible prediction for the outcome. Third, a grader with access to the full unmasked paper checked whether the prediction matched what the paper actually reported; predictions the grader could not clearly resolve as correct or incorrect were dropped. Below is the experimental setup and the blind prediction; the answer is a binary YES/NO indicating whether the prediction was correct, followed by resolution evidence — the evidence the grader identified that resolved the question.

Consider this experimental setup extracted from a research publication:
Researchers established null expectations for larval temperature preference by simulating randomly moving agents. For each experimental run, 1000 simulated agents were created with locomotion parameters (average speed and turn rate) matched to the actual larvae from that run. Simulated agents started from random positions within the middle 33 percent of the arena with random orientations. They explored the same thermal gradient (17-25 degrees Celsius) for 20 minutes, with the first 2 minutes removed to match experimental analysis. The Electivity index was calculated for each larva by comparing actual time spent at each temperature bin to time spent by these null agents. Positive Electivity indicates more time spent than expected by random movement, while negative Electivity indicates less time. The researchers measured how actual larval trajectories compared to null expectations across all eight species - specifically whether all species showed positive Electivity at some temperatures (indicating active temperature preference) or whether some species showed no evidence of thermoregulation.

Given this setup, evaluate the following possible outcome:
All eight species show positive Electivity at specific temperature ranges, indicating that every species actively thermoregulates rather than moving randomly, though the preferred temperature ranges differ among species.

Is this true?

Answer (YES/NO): YES